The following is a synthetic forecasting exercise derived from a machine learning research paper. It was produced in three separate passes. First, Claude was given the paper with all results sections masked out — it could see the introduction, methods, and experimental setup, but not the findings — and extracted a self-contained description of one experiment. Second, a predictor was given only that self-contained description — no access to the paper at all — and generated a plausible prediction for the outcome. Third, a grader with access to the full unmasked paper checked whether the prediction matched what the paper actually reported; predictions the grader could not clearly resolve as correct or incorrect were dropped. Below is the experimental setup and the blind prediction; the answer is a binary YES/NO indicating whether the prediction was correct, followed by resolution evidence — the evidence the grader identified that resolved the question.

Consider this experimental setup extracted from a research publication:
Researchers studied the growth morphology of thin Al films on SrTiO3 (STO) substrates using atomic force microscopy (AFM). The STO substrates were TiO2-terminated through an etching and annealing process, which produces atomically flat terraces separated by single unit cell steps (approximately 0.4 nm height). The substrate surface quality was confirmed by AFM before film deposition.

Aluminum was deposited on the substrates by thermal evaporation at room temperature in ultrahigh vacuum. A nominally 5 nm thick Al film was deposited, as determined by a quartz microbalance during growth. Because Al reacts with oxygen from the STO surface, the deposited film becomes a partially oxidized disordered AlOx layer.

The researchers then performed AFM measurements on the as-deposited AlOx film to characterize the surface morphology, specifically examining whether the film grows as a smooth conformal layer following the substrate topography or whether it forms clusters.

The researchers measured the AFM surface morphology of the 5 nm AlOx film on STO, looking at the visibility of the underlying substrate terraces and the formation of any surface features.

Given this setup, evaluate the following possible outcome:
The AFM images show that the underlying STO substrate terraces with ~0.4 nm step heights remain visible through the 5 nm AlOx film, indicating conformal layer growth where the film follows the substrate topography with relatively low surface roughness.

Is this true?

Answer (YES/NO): NO